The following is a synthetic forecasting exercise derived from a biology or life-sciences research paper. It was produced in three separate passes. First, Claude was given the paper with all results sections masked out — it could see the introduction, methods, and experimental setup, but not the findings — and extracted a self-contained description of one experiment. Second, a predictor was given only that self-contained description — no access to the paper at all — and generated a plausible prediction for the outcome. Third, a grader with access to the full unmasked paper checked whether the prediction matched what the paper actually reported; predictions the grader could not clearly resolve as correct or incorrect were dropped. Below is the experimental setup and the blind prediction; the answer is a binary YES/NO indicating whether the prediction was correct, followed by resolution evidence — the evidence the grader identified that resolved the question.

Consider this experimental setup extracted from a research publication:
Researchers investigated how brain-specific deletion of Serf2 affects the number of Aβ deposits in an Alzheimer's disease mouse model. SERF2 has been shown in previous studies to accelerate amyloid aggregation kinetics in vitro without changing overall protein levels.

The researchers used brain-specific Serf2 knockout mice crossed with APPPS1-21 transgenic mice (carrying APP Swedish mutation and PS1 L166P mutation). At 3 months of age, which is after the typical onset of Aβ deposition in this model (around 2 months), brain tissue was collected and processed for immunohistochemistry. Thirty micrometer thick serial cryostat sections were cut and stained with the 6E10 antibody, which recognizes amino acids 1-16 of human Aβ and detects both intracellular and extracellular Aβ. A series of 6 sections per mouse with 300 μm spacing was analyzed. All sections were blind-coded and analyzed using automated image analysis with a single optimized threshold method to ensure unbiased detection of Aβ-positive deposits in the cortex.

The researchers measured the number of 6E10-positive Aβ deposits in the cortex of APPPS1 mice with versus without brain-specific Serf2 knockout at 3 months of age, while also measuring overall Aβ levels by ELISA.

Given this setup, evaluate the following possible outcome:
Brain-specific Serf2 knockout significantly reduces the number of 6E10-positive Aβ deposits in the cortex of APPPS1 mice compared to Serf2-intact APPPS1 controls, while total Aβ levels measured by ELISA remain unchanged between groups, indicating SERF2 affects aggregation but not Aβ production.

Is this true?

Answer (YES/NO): NO